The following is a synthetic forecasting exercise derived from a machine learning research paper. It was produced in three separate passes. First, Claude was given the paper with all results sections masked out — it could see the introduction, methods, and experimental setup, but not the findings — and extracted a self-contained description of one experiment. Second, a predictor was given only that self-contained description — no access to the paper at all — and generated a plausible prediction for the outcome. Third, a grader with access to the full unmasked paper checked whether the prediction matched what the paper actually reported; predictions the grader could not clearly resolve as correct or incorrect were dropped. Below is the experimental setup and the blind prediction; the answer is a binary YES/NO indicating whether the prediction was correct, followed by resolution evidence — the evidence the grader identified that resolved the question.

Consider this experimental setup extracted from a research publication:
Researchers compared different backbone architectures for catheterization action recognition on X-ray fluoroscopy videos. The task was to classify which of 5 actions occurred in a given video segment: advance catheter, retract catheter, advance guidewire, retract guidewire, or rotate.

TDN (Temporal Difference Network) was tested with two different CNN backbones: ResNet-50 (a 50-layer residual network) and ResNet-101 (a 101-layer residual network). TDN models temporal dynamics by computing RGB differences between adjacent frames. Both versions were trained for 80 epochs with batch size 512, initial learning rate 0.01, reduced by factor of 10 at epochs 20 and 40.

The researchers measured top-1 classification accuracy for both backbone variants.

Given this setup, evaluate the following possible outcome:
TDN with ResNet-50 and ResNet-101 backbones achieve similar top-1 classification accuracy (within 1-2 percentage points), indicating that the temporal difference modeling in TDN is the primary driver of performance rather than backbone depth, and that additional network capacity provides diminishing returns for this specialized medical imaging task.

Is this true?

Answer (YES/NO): NO